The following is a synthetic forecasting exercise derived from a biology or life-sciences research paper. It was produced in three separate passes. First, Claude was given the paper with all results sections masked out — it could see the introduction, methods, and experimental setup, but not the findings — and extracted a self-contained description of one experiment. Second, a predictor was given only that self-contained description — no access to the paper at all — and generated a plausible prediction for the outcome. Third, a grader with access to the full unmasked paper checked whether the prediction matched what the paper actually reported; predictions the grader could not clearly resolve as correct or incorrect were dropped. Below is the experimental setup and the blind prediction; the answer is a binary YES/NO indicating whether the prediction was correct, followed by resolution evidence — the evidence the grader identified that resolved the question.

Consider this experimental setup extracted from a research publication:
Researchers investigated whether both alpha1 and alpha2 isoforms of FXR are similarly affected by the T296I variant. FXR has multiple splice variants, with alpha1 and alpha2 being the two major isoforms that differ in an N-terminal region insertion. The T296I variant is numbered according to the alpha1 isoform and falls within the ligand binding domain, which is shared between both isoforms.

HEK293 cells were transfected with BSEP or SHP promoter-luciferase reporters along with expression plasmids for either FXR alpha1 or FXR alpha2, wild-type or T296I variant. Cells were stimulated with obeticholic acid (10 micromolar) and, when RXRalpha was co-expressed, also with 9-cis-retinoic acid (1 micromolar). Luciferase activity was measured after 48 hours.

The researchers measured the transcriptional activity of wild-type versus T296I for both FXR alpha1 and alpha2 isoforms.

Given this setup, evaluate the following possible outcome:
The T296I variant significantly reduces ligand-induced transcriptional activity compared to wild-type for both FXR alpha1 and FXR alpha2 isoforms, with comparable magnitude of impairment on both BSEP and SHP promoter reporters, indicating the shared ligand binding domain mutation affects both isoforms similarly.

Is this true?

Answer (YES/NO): NO